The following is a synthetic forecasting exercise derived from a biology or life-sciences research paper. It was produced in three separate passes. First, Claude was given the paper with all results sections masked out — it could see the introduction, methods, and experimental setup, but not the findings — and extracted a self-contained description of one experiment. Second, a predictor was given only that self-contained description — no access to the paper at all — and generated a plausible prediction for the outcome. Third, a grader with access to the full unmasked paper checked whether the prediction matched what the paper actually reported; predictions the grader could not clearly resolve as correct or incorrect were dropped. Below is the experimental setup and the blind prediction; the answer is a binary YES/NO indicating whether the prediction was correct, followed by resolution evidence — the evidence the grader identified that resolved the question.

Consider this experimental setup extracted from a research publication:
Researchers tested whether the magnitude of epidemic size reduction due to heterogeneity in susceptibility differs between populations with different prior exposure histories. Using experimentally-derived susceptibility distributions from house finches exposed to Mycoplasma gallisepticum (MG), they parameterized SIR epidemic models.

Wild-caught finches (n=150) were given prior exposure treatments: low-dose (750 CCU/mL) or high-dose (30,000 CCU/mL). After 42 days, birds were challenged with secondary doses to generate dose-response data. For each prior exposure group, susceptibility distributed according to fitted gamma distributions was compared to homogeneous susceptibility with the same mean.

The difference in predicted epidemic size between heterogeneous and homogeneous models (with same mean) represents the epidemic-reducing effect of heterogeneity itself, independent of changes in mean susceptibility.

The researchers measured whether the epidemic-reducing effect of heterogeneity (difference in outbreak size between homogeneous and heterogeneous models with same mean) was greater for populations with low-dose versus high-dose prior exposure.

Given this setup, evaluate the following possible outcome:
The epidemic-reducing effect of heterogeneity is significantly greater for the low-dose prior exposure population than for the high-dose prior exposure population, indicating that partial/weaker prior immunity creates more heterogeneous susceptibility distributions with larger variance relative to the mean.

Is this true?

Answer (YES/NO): NO